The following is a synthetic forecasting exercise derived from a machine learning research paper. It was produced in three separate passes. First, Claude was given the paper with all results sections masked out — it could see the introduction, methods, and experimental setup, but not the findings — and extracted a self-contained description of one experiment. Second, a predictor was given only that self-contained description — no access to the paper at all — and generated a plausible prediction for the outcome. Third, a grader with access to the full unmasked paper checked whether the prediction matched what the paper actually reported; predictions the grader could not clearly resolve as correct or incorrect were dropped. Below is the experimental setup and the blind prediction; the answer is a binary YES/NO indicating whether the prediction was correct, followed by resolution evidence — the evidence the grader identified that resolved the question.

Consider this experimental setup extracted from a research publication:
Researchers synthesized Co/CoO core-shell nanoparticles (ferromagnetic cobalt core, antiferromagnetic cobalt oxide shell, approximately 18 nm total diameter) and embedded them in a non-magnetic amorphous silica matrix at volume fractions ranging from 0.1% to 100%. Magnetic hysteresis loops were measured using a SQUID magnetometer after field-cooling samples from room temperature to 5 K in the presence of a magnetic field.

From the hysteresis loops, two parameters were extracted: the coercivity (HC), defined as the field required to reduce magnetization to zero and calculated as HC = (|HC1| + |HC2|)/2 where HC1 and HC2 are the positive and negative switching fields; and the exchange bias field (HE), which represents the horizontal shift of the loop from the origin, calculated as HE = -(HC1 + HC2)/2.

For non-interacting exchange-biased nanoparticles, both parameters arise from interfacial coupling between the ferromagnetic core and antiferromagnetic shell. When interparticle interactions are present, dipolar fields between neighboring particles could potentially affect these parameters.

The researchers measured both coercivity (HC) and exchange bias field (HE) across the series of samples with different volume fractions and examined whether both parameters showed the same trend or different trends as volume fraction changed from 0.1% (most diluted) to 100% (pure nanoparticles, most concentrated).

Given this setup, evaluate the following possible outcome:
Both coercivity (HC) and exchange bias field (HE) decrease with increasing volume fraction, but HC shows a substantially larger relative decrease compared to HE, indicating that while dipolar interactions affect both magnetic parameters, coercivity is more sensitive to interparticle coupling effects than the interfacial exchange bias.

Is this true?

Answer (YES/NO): NO